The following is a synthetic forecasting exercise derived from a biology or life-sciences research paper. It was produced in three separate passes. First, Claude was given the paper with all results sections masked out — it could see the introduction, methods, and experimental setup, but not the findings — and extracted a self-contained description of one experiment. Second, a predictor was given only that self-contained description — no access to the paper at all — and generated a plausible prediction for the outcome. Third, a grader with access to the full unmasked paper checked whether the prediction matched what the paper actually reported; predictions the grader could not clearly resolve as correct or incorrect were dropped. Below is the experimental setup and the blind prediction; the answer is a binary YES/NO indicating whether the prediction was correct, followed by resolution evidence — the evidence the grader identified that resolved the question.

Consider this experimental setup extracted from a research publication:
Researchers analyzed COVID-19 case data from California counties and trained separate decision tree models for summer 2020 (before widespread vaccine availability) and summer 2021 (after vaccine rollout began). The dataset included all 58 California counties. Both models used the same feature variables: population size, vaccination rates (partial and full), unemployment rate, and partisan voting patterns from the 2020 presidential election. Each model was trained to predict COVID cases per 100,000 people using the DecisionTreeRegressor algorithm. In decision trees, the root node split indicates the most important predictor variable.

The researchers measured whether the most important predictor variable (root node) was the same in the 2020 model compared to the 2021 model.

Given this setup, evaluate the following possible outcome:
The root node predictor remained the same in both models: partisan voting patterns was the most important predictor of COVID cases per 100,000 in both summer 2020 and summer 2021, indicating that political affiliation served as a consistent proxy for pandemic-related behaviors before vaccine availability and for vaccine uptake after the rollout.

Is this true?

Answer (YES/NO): NO